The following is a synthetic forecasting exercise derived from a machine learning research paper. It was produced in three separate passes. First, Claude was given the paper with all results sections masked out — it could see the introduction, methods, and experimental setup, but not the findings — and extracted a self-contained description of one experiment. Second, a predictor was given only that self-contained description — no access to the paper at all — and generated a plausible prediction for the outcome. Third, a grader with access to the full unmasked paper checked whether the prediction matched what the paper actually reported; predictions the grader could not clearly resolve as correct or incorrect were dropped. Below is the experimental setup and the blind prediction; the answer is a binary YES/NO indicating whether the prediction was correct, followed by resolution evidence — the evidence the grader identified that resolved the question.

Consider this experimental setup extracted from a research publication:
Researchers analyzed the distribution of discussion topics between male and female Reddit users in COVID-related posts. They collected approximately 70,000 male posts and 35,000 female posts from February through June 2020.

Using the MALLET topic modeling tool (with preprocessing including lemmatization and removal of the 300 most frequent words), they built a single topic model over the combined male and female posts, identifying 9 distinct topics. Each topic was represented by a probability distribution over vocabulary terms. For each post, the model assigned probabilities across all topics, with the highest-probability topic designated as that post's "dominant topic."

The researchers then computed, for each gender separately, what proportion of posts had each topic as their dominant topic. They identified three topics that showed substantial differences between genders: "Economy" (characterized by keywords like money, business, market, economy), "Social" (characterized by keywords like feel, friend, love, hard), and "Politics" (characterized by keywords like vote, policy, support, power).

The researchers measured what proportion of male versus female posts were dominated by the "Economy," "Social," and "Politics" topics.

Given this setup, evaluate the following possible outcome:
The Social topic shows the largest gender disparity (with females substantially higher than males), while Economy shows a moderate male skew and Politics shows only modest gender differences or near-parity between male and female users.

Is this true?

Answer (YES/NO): NO